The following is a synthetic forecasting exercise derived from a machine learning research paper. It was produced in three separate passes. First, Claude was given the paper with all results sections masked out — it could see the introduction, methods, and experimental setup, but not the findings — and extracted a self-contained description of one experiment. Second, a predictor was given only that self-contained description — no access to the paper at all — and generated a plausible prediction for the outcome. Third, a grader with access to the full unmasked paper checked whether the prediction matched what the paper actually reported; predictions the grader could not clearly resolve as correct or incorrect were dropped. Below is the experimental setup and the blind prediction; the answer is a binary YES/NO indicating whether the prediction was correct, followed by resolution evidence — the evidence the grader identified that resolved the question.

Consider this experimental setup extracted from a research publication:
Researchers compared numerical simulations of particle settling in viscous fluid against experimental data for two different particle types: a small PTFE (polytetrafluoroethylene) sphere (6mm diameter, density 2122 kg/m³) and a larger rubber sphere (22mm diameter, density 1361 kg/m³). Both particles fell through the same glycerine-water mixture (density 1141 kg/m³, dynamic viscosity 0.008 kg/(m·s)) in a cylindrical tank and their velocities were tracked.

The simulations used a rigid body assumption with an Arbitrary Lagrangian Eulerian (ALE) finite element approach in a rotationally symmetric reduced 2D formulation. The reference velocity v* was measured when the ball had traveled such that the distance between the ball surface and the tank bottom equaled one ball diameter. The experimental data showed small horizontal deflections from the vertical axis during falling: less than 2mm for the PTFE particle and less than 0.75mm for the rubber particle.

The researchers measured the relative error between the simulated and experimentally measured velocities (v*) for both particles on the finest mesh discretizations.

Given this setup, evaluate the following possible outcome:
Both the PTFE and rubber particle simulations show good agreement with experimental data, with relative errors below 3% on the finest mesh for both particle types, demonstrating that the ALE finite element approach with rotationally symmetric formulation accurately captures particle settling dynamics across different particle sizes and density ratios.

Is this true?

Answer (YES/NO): NO